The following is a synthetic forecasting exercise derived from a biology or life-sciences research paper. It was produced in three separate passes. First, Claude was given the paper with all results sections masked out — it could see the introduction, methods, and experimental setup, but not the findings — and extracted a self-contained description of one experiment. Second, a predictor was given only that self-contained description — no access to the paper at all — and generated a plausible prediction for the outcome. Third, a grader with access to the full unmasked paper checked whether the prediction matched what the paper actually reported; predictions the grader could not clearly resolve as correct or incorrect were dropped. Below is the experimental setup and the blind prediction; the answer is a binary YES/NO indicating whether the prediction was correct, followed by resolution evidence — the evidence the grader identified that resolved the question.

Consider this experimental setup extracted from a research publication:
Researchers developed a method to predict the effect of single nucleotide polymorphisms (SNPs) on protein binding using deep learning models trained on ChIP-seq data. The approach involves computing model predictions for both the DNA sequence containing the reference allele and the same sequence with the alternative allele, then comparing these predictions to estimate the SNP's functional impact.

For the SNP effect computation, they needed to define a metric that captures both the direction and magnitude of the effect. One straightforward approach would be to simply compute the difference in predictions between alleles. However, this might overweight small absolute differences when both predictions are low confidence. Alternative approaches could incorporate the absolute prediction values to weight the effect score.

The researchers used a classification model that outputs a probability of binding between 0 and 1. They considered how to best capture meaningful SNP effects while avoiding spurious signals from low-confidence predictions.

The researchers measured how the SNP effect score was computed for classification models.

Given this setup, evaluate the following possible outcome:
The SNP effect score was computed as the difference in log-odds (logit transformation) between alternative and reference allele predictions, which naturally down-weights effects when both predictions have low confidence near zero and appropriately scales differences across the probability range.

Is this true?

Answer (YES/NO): NO